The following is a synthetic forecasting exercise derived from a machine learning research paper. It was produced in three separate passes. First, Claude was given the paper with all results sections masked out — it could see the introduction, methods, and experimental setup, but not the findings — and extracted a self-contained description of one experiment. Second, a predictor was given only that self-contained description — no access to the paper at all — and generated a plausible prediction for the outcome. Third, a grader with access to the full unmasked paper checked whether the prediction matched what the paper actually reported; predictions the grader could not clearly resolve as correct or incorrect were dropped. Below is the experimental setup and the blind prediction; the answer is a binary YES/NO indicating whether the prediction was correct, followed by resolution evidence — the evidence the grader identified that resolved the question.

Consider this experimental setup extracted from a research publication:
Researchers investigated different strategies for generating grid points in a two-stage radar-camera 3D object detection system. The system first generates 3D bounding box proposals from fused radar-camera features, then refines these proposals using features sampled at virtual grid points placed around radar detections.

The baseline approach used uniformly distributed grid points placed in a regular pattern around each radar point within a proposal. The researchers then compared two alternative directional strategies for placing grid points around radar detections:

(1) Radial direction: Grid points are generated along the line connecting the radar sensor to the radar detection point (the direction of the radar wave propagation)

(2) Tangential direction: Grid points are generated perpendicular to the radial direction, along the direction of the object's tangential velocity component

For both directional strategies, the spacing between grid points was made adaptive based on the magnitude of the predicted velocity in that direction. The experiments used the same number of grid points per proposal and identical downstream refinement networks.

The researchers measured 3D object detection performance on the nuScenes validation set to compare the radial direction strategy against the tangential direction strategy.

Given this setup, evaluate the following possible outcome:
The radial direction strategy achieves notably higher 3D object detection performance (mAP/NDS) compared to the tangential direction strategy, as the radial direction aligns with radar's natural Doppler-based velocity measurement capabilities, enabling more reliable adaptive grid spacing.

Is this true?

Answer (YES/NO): NO